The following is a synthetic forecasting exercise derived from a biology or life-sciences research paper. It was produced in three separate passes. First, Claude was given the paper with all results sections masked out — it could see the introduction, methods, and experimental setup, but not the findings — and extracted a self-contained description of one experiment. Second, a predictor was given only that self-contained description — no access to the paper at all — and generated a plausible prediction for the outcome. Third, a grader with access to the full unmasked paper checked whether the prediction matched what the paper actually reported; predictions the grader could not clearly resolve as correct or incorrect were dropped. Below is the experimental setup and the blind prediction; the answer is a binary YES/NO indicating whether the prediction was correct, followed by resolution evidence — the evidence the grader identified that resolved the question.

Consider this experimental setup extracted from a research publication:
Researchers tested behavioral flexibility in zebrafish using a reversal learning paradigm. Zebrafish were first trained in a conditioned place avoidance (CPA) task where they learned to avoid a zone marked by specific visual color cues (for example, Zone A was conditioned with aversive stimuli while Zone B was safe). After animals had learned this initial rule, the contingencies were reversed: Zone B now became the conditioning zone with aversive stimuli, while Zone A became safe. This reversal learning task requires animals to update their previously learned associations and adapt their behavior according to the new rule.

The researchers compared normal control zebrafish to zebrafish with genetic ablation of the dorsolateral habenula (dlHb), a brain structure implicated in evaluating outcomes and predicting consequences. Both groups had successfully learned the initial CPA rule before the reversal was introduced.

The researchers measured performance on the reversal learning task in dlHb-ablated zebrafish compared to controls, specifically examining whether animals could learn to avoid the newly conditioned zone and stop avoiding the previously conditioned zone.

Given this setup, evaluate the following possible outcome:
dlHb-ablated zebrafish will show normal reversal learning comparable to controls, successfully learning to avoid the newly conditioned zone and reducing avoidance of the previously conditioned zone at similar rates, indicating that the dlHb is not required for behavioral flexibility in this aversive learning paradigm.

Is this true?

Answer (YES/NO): NO